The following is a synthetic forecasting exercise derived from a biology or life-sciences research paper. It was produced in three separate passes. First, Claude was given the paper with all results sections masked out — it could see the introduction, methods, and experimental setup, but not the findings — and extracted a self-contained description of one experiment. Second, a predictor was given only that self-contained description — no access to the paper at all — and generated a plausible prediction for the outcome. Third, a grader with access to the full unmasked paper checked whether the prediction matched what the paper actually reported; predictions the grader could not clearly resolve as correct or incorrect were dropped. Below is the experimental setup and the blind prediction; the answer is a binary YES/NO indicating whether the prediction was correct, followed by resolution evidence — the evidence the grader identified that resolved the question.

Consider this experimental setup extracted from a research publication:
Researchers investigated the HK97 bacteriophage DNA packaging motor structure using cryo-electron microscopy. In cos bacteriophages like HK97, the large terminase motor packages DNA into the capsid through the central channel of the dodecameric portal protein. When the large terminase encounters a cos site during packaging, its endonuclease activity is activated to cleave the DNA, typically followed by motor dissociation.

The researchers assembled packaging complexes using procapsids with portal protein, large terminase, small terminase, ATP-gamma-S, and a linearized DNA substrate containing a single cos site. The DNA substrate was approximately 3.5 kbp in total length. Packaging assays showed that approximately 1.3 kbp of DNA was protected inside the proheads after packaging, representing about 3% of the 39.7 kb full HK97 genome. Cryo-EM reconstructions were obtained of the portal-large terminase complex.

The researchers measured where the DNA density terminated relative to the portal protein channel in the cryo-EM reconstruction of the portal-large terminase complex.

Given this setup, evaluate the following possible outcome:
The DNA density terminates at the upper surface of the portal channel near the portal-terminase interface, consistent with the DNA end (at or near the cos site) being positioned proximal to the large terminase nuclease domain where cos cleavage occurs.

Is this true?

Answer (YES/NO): YES